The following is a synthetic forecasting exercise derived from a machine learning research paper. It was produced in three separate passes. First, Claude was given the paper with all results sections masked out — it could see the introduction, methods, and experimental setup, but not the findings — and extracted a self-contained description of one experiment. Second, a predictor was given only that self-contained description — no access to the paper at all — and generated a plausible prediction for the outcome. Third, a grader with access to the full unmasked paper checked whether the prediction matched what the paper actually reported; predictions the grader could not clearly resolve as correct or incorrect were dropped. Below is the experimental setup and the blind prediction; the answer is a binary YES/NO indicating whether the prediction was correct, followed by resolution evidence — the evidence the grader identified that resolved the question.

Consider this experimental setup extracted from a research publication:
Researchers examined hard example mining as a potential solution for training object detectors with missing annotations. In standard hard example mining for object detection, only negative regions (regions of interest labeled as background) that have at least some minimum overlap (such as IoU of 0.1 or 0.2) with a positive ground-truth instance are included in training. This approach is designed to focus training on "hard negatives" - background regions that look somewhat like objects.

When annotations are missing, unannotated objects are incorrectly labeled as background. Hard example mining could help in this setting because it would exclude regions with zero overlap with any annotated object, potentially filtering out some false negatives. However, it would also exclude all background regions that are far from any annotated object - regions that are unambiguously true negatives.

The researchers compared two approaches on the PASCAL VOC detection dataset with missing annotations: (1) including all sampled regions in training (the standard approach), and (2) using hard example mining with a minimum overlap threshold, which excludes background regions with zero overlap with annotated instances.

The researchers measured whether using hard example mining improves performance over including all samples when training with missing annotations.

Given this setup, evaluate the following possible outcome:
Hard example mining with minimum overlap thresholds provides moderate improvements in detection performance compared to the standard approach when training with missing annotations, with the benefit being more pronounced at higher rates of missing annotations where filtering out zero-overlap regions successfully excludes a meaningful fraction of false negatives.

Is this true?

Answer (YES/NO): NO